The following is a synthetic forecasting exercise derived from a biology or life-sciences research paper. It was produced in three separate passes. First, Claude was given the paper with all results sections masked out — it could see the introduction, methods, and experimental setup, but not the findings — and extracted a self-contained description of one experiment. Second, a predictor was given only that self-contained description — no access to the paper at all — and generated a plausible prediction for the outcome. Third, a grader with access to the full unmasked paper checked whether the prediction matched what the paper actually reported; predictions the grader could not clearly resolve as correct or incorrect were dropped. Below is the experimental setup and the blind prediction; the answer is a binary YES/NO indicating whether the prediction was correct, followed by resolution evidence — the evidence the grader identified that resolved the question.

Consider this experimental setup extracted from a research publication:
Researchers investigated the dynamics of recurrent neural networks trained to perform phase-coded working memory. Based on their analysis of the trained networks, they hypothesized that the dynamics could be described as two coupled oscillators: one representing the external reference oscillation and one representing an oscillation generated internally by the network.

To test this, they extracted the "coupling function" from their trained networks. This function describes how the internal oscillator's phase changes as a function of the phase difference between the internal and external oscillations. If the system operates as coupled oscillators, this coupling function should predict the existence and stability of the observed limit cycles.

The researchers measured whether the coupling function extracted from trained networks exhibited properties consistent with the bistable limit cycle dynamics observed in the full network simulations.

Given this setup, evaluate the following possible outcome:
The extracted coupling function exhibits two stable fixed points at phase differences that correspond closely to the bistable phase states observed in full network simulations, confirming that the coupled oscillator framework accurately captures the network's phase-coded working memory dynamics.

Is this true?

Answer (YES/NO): YES